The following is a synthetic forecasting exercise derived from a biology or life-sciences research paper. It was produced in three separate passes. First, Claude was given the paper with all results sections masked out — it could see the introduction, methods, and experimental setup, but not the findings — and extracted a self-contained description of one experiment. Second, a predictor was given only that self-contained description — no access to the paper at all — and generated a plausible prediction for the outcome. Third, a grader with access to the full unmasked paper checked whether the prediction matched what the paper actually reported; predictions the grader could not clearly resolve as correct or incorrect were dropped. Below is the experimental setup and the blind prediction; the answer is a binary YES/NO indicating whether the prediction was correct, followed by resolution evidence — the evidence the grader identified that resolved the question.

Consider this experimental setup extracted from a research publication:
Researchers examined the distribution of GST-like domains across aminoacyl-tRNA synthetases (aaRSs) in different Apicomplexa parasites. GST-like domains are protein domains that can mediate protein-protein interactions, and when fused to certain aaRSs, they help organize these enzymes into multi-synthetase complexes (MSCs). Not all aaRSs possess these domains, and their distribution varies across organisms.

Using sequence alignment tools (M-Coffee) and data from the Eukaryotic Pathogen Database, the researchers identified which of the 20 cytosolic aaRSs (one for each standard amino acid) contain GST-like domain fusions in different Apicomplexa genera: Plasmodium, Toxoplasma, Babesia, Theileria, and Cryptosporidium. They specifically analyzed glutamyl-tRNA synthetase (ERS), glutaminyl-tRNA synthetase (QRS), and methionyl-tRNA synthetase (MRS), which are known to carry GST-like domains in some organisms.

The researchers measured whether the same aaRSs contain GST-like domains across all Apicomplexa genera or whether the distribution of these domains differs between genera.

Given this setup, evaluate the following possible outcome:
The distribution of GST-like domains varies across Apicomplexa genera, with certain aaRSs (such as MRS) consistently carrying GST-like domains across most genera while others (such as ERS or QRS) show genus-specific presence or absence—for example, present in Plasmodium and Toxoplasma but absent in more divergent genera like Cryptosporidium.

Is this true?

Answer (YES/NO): NO